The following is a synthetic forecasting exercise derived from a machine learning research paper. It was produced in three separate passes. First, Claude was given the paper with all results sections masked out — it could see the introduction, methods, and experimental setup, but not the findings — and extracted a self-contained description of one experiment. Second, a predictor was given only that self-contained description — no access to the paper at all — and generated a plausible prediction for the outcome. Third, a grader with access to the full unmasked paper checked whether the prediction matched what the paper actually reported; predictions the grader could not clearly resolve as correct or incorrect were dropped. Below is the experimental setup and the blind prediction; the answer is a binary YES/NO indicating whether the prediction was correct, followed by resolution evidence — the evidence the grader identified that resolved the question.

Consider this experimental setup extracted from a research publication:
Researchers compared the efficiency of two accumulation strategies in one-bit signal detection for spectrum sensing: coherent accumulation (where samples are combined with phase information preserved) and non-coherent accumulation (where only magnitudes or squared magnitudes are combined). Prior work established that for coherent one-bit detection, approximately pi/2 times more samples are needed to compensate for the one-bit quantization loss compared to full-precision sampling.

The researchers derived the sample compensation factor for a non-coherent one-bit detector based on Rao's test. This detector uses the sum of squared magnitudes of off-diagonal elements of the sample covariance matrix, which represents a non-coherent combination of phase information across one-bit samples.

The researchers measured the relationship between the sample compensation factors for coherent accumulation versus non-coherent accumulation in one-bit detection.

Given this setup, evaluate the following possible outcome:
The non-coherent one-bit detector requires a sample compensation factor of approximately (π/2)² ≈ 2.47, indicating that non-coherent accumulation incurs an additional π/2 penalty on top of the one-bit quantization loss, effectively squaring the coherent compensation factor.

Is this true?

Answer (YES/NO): YES